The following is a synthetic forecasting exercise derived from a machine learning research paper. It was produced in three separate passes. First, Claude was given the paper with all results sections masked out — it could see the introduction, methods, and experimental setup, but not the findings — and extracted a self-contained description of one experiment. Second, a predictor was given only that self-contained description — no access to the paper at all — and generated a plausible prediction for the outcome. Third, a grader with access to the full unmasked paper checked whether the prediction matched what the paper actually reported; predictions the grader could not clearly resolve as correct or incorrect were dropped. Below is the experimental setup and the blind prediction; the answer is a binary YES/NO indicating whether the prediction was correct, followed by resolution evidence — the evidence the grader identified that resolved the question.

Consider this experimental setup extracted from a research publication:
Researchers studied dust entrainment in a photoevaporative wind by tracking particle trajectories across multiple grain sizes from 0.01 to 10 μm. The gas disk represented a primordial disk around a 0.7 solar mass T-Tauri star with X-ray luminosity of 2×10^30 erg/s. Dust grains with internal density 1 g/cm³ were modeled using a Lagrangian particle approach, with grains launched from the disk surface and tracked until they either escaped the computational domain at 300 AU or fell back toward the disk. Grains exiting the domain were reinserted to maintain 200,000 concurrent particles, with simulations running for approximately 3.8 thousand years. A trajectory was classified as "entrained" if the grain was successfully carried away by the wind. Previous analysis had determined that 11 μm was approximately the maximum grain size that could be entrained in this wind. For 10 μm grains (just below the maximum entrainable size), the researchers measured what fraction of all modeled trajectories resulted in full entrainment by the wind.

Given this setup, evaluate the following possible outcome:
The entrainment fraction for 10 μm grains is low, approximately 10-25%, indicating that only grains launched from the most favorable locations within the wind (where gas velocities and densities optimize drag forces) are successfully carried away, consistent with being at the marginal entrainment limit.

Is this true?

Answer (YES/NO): NO